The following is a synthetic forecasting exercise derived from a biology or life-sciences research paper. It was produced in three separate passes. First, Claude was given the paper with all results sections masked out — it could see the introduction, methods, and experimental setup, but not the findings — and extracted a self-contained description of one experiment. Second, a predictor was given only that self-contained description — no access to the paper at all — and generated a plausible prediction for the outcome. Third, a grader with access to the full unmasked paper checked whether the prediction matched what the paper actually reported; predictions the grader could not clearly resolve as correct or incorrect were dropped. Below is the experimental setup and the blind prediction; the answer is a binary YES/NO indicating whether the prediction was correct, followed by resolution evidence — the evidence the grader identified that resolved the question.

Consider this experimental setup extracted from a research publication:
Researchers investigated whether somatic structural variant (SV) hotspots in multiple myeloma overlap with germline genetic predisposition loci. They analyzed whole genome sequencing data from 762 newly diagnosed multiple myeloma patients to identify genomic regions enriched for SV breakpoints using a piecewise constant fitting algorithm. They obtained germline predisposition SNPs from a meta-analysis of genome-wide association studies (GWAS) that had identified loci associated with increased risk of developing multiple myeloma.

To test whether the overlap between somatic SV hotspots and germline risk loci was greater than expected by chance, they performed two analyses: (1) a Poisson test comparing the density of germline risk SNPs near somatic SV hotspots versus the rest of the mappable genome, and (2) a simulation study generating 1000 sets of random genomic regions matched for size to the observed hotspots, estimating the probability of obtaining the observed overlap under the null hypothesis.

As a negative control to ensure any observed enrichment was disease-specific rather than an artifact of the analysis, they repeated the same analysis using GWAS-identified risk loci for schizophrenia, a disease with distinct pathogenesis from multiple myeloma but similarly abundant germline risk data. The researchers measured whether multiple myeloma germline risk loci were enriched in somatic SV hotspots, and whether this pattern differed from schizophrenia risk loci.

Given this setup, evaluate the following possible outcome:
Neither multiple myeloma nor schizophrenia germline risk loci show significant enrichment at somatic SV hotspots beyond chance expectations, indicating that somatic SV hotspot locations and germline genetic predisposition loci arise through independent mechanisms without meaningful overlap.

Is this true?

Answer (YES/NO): NO